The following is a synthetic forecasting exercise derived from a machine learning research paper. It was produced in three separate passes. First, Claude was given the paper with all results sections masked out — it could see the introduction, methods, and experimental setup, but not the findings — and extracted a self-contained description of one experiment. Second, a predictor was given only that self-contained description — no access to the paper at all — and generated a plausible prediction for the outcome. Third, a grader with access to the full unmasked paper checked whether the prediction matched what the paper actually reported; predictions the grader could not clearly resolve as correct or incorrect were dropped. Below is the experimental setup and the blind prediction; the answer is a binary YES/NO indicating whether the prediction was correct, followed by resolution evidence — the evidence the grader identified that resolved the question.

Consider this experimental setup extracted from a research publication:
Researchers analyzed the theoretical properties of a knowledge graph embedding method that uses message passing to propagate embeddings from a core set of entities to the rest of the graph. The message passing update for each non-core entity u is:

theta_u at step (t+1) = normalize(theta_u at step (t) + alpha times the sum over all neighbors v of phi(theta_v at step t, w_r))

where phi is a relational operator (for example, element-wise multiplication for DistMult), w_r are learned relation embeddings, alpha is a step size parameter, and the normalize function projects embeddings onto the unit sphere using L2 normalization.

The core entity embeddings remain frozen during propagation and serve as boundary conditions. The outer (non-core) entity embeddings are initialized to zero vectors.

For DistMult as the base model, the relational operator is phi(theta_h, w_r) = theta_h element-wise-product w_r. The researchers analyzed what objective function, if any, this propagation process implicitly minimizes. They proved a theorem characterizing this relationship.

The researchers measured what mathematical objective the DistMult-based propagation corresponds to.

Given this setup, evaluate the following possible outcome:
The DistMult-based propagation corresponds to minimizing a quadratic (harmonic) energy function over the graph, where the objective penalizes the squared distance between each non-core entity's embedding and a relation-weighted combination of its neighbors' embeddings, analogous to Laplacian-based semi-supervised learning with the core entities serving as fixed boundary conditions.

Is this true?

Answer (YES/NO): NO